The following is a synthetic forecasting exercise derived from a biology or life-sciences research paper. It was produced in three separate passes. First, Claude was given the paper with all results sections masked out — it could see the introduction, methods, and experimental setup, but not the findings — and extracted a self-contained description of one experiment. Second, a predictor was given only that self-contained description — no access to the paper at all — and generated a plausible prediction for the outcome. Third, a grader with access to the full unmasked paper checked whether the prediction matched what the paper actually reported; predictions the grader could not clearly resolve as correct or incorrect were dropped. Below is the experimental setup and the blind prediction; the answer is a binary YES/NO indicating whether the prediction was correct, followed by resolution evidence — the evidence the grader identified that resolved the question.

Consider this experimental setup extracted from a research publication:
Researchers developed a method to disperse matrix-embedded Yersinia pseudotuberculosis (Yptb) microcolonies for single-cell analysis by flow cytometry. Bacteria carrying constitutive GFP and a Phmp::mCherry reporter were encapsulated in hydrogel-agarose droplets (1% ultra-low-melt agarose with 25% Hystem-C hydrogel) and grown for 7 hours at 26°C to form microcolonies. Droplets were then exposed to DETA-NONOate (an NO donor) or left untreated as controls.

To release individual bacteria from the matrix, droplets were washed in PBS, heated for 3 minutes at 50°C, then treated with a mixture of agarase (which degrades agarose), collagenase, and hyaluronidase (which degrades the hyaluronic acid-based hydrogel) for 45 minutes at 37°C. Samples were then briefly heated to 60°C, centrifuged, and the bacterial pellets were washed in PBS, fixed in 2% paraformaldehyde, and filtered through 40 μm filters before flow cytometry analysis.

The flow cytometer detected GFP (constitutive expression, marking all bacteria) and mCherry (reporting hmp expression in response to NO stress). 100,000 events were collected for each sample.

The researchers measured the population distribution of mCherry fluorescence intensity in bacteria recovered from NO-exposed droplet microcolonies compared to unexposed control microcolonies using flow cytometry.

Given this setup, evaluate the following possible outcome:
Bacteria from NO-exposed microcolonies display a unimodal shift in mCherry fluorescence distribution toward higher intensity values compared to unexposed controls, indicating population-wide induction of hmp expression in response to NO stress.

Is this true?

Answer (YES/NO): NO